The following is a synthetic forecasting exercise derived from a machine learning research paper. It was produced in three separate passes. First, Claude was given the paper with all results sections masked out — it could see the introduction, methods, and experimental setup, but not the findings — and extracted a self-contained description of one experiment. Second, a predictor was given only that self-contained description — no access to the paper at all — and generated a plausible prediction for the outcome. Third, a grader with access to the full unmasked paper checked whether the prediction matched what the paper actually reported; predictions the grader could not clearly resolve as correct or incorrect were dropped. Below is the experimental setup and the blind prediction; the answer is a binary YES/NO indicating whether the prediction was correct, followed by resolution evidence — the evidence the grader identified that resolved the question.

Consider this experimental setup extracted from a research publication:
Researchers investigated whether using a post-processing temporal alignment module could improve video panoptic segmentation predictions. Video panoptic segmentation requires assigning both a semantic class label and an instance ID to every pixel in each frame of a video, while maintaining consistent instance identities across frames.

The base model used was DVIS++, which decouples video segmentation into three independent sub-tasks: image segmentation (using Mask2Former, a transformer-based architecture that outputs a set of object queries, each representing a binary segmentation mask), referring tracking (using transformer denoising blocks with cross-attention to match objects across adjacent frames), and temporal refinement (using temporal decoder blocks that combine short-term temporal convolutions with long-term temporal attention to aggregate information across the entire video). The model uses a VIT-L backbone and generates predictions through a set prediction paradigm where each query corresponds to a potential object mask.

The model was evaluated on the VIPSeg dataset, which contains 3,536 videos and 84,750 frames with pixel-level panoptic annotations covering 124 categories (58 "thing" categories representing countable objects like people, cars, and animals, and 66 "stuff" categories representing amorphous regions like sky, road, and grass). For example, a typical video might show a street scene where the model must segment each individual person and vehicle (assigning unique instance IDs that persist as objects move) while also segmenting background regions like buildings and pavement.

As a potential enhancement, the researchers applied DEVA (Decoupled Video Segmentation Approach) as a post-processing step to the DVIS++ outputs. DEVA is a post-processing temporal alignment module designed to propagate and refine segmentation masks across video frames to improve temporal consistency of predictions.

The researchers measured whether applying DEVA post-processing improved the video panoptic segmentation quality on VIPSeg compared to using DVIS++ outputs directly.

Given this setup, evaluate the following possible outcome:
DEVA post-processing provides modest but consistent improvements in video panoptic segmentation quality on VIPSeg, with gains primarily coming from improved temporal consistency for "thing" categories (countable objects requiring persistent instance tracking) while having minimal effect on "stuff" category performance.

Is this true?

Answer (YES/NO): NO